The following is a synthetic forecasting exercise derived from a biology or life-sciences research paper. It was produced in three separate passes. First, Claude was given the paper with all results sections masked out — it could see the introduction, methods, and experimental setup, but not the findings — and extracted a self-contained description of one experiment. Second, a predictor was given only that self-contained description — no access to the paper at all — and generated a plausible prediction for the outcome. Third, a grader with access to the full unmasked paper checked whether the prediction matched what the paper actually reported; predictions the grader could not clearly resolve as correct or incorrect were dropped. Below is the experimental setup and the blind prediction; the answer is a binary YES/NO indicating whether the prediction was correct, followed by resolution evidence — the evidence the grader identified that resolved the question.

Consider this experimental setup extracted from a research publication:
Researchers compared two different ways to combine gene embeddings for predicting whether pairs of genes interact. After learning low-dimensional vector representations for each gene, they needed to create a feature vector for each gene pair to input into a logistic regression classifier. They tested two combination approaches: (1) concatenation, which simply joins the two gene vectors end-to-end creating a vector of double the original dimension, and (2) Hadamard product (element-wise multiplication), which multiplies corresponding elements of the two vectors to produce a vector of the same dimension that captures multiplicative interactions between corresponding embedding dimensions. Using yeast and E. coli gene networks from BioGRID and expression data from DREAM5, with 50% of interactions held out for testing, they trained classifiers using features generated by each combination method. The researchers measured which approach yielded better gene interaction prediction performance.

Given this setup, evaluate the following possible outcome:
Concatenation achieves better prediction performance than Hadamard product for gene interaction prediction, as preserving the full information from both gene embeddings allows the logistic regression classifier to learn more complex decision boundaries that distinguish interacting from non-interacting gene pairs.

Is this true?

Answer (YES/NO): NO